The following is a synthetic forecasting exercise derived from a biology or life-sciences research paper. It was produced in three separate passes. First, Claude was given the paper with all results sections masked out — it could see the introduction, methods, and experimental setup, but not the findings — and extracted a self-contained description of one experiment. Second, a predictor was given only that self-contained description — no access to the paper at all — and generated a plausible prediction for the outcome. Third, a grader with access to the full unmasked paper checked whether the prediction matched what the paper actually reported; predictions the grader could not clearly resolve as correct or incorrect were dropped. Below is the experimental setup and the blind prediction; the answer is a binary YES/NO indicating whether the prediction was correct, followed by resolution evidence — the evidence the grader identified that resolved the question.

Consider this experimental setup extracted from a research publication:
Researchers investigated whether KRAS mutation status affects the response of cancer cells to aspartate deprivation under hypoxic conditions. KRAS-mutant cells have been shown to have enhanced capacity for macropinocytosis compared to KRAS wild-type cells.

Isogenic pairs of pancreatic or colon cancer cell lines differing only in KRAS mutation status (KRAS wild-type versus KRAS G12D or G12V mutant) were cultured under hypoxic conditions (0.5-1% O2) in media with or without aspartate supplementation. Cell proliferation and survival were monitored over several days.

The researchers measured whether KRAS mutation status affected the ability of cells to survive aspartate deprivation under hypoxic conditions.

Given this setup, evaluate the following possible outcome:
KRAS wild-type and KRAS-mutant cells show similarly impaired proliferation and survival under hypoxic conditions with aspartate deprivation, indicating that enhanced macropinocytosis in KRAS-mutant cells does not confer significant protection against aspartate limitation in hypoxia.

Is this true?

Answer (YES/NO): NO